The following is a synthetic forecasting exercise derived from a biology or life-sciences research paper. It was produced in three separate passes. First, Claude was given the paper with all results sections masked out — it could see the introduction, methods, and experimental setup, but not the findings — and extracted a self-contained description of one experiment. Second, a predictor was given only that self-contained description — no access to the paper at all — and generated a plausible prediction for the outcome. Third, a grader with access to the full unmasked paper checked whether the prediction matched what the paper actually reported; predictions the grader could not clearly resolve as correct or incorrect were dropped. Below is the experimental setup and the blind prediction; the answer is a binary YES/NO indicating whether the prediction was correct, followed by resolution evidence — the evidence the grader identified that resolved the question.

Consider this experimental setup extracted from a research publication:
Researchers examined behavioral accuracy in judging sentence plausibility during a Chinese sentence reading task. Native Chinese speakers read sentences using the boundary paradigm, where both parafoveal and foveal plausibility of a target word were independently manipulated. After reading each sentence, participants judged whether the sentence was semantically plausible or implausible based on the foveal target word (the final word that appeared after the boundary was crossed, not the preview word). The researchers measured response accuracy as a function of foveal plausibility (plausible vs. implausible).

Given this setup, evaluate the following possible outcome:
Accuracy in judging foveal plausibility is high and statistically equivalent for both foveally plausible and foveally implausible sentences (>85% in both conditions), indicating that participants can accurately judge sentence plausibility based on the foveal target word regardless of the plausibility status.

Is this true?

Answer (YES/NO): NO